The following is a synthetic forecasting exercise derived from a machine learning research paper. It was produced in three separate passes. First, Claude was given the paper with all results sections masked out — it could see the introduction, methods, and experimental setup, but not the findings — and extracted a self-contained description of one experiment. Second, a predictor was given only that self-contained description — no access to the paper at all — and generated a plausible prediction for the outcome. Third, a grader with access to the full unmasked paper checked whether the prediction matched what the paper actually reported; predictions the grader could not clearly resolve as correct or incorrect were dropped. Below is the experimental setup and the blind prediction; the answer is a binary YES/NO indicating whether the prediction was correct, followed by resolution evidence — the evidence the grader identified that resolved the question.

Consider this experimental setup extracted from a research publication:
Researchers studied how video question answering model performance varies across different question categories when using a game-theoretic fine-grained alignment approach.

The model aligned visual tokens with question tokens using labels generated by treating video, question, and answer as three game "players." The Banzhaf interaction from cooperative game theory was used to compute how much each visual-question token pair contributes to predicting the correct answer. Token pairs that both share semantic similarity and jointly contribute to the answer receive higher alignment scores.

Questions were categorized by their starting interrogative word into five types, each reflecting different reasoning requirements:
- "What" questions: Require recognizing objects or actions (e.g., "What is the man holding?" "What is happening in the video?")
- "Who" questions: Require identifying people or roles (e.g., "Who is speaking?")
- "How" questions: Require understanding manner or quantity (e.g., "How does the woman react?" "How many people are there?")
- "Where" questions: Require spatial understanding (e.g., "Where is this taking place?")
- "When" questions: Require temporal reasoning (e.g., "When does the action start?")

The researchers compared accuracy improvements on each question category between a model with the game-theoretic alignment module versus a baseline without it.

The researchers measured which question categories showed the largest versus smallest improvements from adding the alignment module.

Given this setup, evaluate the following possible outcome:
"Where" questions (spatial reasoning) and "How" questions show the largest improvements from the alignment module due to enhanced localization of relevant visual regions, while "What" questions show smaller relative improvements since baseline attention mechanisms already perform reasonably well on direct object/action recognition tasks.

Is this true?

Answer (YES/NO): NO